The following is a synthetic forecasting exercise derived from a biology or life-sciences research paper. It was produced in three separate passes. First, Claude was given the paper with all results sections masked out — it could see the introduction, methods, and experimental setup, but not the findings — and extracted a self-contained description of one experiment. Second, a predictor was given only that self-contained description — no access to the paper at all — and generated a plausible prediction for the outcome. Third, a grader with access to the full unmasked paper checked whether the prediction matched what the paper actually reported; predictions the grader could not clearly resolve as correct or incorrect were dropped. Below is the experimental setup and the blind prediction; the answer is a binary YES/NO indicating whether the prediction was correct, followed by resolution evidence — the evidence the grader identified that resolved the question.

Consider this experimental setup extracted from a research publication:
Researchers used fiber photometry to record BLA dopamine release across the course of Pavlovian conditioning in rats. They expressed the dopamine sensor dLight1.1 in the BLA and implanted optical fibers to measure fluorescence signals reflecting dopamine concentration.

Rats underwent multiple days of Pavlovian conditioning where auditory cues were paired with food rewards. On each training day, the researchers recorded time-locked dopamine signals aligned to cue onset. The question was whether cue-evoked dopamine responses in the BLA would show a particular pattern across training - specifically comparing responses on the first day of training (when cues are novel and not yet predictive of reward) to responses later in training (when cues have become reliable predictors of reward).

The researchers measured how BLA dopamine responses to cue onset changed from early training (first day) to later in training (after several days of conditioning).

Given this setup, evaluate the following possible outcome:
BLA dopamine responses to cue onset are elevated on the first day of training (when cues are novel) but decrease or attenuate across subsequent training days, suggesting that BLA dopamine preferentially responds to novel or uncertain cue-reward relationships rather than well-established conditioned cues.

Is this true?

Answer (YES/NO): NO